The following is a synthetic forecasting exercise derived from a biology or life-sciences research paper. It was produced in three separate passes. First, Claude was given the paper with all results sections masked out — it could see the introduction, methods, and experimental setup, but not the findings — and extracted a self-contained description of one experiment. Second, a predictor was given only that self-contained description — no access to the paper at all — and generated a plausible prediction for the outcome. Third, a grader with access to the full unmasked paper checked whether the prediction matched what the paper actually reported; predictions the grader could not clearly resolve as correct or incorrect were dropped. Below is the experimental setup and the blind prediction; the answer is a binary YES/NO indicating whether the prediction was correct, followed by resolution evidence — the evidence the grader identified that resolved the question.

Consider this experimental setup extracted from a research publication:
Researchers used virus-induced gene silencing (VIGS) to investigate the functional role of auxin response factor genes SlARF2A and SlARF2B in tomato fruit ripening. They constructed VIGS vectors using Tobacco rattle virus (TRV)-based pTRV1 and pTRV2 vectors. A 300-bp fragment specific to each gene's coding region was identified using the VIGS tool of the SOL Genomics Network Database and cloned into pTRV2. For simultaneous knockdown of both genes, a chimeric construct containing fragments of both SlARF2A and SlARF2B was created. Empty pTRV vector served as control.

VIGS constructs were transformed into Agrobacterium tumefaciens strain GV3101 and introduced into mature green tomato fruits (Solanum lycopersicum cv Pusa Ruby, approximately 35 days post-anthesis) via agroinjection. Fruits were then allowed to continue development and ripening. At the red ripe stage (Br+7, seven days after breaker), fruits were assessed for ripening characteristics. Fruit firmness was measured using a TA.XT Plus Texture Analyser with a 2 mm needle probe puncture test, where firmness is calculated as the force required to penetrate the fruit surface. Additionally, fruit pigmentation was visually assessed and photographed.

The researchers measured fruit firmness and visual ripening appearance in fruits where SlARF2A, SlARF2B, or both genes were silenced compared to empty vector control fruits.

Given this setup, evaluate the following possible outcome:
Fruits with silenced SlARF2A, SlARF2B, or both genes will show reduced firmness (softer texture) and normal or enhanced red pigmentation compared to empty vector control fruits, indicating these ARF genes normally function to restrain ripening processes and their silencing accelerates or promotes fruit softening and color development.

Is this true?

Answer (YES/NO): NO